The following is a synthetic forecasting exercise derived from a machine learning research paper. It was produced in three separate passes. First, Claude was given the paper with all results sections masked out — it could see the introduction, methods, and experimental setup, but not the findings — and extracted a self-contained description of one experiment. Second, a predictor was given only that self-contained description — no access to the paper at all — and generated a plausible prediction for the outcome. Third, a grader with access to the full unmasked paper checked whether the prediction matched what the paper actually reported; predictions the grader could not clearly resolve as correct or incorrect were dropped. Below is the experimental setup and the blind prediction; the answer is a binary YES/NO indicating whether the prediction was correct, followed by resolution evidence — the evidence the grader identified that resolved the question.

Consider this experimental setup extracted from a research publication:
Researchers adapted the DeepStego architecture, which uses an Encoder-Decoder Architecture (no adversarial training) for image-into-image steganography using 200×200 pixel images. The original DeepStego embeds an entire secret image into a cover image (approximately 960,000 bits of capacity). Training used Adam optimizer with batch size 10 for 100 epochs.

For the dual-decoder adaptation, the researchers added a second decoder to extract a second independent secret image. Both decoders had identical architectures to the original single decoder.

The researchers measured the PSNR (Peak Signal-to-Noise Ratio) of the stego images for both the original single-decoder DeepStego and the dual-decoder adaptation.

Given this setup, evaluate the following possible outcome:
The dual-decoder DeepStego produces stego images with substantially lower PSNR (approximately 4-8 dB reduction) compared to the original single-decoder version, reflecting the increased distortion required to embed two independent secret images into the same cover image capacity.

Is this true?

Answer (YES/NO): NO